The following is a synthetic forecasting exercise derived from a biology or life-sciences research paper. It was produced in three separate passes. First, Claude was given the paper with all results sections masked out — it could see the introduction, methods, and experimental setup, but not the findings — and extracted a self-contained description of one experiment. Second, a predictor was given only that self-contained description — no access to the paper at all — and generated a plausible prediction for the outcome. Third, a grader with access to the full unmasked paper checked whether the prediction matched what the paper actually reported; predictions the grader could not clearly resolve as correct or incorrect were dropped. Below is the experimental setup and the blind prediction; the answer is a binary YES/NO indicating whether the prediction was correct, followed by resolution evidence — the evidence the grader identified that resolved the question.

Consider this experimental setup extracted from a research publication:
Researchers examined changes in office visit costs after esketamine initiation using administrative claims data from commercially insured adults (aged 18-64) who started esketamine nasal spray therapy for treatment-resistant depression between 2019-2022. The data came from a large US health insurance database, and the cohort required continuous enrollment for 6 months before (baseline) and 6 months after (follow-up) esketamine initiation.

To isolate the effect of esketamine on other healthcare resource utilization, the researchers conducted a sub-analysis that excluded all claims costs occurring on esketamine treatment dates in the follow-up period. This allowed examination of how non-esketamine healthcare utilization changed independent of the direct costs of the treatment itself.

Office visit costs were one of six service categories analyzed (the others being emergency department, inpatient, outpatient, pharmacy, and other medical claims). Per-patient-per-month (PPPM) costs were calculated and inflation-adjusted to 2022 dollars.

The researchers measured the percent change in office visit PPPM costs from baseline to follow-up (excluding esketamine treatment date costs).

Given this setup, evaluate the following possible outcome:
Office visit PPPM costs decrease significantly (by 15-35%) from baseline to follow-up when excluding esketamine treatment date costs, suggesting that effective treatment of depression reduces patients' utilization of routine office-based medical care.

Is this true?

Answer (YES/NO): NO